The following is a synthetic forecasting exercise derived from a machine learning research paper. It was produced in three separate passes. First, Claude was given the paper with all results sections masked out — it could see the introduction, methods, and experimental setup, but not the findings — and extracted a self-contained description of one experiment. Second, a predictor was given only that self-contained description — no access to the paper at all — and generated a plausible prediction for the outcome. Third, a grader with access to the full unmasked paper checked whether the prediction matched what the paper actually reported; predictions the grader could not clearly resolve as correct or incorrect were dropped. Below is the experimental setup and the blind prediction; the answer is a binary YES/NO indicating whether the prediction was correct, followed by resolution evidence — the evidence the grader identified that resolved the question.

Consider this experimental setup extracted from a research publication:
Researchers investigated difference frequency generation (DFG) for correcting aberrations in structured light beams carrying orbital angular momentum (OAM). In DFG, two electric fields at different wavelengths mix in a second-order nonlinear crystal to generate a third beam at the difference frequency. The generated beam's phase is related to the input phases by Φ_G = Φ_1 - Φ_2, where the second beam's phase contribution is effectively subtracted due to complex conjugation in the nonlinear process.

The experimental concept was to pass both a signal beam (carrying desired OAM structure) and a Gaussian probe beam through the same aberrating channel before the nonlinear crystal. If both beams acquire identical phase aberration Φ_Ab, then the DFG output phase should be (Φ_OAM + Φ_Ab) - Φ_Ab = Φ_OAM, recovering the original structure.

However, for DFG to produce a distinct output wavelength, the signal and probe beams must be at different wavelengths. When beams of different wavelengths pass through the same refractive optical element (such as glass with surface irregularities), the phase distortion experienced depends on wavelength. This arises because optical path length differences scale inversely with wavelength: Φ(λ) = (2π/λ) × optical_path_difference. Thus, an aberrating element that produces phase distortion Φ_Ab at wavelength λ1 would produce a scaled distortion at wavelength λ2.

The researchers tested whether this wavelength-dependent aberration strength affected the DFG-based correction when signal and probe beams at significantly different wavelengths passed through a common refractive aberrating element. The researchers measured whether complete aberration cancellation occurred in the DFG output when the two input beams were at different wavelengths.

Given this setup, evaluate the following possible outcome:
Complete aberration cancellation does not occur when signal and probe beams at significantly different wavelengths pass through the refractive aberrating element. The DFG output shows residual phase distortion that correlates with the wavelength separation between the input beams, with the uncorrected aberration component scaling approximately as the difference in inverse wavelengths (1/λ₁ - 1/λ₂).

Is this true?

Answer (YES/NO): NO